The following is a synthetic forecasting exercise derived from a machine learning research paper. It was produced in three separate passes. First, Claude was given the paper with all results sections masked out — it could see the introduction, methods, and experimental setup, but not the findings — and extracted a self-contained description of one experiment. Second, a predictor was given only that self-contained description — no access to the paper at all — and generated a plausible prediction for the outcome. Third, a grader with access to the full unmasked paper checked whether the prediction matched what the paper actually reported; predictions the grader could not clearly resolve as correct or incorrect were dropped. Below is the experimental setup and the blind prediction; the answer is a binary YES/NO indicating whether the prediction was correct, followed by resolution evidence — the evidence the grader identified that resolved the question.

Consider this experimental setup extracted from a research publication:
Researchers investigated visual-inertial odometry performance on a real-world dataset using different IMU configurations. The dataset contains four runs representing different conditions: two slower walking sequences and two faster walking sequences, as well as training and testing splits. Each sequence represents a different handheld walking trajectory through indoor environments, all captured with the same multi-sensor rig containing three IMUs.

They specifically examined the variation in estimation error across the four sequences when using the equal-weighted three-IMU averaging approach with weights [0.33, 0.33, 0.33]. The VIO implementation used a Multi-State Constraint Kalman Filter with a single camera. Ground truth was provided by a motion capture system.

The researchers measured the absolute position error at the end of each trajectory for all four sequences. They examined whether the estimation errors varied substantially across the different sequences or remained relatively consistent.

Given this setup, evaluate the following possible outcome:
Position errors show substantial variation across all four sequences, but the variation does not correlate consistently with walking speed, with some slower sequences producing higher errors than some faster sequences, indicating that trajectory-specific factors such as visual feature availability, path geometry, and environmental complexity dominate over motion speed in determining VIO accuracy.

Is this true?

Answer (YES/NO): NO